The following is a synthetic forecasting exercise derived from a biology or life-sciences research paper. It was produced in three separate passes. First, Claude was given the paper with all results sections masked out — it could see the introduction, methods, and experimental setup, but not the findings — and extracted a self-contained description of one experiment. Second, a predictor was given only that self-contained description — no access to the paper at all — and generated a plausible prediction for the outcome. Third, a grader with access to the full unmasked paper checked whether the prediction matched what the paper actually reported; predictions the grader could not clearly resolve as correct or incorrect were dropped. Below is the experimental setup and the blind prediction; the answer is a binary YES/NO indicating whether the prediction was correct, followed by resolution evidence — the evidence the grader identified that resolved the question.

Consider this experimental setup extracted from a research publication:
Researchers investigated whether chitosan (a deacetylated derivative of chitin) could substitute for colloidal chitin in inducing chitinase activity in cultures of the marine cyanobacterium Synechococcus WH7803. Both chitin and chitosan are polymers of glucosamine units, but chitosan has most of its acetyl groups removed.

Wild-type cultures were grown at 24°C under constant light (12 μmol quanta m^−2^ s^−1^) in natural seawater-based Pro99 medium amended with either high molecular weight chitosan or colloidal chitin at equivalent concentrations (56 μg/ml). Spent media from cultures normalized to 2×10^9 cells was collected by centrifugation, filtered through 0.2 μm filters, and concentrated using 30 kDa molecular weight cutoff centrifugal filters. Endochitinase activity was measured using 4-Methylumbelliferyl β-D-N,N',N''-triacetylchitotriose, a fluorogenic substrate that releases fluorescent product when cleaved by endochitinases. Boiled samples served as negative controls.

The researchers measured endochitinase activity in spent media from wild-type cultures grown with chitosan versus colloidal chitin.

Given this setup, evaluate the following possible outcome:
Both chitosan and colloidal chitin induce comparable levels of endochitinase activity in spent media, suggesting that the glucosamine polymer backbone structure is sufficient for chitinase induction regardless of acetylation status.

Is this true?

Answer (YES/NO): YES